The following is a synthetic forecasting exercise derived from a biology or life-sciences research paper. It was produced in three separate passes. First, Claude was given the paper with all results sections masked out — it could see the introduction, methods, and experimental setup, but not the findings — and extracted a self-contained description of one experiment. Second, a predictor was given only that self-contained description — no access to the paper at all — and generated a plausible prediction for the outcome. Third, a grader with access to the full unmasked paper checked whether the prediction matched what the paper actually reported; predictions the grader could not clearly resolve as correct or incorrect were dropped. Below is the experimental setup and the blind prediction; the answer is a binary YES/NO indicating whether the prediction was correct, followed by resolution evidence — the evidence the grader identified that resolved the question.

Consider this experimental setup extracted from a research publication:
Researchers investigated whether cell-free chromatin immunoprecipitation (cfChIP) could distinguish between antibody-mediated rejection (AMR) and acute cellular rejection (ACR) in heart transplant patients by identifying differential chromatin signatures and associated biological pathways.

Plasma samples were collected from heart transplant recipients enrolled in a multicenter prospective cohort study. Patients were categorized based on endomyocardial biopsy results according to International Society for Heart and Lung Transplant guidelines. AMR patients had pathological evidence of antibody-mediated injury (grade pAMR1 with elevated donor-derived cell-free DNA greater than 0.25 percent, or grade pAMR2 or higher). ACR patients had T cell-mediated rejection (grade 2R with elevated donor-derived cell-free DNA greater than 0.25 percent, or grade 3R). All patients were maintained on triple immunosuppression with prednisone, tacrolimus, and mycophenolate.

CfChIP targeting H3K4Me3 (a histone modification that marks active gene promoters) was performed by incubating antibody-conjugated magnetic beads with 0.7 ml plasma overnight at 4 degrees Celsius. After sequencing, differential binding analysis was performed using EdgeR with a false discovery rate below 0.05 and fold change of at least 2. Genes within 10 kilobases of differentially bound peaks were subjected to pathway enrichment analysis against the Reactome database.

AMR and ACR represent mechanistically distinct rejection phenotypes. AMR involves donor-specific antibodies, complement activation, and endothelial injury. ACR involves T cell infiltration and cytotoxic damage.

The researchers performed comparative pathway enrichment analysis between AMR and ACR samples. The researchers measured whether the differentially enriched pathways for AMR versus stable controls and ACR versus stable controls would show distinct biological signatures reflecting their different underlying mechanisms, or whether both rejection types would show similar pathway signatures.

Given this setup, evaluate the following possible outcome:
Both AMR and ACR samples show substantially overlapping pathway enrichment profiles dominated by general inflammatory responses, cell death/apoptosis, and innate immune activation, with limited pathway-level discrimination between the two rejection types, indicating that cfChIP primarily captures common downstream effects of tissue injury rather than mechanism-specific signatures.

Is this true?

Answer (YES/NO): NO